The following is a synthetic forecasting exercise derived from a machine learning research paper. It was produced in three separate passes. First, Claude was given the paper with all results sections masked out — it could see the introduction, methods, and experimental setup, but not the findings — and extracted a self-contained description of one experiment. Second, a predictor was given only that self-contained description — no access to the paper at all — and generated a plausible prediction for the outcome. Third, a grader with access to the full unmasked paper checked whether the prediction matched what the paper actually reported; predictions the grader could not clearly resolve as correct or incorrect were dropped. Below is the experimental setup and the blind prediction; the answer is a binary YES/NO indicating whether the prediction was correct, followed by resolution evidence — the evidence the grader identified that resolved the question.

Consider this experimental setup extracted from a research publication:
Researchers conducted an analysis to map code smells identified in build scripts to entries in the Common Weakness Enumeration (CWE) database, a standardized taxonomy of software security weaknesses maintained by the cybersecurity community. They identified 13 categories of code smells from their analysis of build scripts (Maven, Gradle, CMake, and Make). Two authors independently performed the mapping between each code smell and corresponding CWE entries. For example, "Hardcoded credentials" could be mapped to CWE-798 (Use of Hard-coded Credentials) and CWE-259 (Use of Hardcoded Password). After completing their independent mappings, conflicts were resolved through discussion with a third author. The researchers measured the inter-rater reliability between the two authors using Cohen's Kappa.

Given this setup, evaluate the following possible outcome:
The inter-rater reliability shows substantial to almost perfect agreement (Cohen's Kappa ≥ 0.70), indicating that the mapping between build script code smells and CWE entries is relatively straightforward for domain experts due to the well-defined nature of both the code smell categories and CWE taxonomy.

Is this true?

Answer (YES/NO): YES